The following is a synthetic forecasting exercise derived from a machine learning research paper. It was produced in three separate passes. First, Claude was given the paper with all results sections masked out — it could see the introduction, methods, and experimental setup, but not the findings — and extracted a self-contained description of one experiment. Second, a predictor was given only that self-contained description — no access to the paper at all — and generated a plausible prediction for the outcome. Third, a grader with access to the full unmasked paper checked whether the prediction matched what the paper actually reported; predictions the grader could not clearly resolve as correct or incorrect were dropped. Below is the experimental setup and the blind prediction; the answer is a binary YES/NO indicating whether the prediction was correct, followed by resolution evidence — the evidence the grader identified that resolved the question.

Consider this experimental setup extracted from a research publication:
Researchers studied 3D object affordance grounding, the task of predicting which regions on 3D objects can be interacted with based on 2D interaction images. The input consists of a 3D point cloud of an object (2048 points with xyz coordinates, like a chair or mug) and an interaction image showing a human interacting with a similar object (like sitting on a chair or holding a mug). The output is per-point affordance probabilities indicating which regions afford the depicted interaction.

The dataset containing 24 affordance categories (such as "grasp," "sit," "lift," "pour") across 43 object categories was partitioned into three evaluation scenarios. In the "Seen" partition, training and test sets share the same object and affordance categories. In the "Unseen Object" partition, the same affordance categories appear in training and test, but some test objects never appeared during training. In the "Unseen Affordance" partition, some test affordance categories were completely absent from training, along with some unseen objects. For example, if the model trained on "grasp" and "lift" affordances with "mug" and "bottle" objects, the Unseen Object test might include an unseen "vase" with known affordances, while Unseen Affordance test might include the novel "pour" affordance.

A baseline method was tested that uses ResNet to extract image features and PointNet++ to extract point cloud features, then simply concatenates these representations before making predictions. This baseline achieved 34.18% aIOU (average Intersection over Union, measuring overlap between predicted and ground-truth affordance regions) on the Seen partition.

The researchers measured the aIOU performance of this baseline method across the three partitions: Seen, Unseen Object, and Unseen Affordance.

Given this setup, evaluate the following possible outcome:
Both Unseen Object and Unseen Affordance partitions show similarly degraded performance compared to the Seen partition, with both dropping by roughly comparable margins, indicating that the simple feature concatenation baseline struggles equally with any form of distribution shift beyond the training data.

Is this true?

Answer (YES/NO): NO